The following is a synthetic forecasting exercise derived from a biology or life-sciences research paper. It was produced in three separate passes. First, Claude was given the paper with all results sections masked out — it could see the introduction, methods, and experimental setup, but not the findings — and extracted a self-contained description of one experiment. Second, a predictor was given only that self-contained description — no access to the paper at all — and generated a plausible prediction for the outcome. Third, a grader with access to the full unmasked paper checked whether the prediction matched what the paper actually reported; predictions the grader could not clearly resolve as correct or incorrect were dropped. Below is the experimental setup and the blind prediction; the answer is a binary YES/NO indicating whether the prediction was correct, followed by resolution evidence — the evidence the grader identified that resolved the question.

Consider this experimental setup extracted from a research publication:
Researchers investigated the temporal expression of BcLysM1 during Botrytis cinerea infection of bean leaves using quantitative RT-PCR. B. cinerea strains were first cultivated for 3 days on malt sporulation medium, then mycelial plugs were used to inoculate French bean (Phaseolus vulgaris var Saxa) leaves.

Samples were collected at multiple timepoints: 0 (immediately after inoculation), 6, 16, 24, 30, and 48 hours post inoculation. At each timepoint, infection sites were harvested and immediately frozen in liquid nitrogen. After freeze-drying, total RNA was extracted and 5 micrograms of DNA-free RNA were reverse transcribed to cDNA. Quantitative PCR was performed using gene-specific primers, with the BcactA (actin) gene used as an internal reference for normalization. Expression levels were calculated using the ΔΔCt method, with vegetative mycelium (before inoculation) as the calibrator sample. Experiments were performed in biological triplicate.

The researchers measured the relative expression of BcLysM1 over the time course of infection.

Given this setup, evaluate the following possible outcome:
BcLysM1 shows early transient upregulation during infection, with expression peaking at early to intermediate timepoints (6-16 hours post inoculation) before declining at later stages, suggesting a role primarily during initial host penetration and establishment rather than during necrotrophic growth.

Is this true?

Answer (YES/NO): NO